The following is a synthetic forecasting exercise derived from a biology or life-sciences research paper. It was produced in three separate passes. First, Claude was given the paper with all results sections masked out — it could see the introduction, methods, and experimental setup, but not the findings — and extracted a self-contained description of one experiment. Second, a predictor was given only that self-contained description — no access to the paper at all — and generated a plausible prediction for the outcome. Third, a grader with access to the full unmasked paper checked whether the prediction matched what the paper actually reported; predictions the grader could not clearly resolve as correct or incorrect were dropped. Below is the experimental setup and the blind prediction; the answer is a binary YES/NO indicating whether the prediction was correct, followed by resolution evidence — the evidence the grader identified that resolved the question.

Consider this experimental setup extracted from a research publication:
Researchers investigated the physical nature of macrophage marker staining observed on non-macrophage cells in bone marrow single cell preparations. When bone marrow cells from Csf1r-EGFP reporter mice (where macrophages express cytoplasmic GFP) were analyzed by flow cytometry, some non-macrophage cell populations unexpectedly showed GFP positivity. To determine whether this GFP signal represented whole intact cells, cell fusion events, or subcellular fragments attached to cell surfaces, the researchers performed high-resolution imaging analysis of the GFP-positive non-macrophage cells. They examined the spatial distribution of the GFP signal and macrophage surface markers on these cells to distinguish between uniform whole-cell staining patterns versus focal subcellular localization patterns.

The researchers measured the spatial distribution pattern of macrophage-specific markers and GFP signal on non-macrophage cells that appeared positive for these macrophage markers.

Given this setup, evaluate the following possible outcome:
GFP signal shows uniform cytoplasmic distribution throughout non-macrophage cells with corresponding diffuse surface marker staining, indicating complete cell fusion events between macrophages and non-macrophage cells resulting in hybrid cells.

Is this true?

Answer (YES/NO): NO